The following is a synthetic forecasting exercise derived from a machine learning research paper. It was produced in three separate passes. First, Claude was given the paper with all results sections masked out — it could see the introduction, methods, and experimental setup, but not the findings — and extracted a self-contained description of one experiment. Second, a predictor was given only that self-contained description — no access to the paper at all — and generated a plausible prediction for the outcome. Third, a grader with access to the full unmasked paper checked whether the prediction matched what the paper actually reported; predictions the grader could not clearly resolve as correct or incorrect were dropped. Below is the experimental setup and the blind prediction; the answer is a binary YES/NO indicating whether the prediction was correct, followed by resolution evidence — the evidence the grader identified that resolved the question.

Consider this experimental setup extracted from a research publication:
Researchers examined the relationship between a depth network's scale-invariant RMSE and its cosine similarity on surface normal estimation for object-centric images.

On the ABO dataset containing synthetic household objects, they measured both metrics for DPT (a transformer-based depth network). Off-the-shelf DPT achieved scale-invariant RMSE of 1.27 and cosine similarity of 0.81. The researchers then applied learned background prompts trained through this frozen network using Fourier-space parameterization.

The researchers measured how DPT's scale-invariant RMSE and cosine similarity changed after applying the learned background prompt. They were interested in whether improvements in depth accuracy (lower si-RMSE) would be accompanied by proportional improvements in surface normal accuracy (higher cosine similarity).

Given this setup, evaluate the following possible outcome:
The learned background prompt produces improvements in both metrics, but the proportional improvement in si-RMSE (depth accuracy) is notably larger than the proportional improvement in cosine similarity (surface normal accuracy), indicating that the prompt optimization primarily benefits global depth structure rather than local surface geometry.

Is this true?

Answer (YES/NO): YES